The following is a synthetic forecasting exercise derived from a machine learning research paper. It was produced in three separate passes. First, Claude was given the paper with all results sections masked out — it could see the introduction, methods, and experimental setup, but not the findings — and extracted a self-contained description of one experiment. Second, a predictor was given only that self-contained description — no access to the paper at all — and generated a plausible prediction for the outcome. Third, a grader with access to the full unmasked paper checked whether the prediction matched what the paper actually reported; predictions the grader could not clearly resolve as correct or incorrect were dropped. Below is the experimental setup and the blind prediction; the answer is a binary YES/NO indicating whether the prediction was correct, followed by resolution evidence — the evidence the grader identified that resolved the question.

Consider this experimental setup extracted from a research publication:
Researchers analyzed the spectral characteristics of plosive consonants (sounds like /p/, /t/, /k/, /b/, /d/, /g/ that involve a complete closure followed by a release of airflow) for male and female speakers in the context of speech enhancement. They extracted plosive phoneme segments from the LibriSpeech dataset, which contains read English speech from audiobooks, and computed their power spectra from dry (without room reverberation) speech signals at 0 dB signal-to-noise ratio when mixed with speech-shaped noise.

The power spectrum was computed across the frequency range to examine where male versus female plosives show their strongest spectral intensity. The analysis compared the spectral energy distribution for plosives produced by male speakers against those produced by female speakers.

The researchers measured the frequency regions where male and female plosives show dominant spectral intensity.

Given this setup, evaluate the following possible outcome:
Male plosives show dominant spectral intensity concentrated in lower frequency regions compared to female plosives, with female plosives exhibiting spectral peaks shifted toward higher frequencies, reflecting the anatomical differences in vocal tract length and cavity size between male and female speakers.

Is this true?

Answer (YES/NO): YES